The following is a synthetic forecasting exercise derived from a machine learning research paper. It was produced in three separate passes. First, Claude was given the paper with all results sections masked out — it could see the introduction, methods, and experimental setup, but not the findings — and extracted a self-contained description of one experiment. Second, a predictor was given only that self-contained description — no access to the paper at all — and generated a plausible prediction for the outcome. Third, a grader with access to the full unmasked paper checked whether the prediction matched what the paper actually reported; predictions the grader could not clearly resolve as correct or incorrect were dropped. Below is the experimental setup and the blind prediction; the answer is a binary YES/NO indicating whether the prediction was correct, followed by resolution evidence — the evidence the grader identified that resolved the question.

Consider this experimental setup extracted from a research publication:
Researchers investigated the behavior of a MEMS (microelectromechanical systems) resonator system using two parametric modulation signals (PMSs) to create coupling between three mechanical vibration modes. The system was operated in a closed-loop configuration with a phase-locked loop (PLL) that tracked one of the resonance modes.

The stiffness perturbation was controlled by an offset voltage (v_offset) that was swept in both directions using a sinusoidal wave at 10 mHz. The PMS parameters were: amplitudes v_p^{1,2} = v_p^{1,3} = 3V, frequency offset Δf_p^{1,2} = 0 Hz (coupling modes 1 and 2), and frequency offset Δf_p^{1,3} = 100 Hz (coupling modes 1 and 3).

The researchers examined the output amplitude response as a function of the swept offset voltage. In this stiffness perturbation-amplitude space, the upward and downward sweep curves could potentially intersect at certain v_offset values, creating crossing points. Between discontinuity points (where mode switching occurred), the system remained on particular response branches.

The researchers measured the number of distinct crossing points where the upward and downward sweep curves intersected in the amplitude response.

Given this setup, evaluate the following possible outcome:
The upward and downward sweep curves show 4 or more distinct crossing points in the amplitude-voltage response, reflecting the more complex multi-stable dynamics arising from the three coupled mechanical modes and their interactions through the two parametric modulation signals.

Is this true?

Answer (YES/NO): NO